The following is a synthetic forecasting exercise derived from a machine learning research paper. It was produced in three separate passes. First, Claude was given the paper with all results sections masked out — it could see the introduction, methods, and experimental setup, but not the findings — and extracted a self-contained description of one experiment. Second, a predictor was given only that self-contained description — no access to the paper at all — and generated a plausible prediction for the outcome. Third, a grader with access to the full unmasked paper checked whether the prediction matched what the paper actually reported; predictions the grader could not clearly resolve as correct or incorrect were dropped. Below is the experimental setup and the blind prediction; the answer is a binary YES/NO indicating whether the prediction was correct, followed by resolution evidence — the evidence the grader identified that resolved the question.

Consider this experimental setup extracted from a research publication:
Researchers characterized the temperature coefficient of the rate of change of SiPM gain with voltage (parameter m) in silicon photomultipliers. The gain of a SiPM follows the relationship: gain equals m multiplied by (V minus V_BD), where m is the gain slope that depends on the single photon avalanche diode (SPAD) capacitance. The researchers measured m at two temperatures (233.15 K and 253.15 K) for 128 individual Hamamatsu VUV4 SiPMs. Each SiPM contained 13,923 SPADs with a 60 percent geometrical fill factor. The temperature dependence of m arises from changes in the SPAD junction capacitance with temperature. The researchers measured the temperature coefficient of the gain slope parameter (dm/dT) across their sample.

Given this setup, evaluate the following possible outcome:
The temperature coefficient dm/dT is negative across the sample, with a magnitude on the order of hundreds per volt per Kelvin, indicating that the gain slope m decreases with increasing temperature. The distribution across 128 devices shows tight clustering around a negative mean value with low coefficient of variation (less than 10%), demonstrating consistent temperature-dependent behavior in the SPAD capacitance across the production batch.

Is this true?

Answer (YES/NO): NO